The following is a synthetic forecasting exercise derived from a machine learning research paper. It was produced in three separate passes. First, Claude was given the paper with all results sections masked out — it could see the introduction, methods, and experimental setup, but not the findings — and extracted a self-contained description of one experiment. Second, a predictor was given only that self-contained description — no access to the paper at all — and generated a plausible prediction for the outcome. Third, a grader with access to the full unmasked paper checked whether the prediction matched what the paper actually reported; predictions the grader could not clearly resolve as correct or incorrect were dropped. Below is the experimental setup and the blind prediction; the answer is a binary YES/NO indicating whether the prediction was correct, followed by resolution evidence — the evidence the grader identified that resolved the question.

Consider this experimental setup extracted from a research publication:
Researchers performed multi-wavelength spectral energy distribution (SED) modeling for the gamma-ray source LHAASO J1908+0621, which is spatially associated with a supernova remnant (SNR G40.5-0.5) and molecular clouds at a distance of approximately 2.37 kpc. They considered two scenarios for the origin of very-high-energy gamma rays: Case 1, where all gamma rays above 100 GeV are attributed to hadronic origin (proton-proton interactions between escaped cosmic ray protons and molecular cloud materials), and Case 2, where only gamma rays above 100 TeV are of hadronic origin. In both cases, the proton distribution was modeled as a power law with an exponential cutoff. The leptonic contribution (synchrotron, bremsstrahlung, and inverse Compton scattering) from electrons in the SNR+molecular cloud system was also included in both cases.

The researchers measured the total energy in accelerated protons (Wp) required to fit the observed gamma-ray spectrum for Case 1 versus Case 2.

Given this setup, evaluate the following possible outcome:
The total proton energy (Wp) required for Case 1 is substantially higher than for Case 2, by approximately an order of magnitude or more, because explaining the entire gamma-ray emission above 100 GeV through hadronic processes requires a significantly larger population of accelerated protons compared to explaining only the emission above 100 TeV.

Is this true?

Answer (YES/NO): NO